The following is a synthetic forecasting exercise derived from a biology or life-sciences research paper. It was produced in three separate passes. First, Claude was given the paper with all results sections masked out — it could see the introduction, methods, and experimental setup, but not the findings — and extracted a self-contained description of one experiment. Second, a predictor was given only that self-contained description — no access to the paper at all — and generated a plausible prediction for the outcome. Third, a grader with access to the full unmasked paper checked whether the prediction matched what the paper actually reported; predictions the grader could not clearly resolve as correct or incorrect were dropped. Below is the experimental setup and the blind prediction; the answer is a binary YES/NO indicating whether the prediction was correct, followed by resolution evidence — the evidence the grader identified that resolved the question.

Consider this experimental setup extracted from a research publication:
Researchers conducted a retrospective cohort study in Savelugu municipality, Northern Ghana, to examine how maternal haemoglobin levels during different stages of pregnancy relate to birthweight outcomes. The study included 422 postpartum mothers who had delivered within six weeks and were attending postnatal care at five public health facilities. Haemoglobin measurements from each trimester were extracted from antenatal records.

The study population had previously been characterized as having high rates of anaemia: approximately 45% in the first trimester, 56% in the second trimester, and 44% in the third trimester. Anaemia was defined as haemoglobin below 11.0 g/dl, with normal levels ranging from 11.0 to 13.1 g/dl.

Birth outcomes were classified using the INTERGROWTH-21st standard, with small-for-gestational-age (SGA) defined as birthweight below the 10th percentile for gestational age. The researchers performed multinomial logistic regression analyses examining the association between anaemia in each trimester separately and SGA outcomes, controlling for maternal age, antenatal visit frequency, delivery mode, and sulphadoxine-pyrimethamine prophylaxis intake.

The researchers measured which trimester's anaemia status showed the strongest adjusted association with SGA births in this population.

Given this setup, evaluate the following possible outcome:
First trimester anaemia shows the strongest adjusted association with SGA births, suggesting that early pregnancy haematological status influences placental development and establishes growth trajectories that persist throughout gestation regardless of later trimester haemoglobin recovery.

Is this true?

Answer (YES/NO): NO